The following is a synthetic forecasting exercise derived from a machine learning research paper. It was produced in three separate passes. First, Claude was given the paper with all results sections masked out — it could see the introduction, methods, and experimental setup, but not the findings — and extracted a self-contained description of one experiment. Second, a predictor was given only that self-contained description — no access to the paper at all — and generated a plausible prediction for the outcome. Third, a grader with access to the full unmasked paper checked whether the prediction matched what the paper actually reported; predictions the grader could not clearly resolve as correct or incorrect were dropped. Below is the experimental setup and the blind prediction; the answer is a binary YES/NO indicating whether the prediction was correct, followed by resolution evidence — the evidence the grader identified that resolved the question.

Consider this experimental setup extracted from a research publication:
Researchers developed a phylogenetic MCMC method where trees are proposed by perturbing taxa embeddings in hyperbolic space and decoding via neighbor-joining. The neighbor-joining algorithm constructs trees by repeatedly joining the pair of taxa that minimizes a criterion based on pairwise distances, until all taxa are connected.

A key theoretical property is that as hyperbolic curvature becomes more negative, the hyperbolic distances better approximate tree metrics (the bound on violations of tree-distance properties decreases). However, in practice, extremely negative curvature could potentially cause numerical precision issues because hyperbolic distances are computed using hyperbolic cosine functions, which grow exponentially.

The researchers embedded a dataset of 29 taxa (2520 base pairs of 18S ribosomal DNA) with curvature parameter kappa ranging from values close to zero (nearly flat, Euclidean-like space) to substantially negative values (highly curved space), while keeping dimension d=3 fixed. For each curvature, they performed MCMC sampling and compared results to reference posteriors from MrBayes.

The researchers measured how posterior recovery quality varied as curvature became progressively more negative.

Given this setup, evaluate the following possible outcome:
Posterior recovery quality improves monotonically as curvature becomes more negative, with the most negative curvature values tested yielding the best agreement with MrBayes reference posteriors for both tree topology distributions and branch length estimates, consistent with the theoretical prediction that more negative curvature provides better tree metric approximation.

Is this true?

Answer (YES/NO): NO